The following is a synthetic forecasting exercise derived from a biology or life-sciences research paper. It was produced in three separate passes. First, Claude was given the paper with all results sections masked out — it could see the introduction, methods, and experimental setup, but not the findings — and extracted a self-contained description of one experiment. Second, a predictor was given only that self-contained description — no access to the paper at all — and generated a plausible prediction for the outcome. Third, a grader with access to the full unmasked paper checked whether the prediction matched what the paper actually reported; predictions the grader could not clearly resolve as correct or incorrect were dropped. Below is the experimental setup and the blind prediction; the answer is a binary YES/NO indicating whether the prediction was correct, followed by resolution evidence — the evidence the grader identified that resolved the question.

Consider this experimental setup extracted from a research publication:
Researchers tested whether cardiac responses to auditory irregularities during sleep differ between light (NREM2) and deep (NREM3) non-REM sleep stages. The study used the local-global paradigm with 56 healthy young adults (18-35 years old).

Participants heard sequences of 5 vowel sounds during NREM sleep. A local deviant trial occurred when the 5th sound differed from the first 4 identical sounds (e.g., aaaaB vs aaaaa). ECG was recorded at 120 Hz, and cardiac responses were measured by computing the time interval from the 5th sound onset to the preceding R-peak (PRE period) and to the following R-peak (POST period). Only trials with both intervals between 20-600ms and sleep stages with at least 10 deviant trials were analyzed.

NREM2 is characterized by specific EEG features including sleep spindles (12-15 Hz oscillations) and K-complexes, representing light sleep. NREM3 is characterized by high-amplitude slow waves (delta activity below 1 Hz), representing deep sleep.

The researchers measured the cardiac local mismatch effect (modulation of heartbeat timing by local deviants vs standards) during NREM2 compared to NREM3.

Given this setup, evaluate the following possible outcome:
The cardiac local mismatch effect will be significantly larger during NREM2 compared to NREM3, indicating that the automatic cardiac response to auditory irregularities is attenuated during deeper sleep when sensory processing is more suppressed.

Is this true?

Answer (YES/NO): NO